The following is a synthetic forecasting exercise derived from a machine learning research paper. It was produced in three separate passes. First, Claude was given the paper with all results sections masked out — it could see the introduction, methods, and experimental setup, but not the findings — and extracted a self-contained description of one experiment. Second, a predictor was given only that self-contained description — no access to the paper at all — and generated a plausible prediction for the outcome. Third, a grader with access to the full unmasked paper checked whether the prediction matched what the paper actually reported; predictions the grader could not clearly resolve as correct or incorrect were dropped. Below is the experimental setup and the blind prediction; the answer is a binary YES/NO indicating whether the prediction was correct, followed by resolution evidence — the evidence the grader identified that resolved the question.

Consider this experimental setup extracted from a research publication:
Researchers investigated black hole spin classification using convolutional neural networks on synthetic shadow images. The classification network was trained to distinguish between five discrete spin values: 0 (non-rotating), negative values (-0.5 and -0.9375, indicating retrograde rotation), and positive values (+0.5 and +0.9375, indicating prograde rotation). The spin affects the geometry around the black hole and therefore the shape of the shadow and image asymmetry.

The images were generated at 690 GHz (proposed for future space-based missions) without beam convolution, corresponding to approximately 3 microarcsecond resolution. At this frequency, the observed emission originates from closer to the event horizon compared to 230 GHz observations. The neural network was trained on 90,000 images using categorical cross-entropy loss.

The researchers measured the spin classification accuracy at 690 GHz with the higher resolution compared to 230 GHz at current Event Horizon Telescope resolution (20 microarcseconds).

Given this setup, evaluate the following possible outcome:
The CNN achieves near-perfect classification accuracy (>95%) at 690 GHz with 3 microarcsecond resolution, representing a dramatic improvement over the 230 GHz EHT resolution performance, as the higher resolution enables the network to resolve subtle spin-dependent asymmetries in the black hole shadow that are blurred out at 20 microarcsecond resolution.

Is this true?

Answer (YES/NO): YES